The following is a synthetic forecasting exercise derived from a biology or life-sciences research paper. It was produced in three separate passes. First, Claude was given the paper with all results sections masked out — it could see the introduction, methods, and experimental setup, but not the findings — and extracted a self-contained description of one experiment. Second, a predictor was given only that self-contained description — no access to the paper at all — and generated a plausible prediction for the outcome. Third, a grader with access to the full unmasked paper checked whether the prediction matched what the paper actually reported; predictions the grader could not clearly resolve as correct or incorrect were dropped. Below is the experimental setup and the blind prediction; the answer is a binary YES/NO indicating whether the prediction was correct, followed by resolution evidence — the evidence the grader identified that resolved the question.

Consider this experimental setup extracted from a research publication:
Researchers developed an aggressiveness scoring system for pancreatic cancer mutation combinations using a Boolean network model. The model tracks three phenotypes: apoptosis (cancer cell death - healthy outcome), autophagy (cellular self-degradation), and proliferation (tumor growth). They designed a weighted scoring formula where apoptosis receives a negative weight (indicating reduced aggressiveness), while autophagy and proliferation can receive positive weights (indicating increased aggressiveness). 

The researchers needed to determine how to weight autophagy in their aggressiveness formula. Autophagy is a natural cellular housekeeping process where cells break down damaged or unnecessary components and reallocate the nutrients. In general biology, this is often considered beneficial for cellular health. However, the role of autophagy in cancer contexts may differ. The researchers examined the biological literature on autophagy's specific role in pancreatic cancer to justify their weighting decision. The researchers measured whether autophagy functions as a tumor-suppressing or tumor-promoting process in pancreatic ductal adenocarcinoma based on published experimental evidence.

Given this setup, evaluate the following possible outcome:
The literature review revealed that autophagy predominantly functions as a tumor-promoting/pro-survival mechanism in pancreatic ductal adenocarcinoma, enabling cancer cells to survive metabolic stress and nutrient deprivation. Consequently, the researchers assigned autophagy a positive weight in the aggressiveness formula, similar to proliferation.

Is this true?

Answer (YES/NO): YES